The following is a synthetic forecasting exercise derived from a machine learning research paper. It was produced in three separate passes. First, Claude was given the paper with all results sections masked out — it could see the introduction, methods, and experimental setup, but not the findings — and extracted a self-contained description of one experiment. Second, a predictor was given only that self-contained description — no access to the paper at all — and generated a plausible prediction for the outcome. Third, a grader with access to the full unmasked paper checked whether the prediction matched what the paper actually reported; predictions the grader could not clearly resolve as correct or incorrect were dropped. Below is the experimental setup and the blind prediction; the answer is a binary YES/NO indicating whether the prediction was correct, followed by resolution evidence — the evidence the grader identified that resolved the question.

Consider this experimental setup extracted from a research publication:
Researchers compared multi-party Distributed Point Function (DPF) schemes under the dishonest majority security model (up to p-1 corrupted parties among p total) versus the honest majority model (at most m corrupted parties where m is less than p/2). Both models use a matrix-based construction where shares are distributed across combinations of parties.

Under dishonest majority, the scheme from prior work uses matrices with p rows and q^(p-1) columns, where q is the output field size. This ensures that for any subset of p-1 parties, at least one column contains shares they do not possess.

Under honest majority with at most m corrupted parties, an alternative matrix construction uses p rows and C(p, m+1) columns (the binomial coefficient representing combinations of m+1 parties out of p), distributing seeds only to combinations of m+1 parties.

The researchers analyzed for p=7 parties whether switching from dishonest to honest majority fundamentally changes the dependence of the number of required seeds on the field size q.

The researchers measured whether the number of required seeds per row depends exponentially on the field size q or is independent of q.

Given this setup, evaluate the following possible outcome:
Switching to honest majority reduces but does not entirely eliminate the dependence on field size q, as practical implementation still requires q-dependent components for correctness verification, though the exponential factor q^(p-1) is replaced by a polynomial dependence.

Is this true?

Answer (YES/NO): NO